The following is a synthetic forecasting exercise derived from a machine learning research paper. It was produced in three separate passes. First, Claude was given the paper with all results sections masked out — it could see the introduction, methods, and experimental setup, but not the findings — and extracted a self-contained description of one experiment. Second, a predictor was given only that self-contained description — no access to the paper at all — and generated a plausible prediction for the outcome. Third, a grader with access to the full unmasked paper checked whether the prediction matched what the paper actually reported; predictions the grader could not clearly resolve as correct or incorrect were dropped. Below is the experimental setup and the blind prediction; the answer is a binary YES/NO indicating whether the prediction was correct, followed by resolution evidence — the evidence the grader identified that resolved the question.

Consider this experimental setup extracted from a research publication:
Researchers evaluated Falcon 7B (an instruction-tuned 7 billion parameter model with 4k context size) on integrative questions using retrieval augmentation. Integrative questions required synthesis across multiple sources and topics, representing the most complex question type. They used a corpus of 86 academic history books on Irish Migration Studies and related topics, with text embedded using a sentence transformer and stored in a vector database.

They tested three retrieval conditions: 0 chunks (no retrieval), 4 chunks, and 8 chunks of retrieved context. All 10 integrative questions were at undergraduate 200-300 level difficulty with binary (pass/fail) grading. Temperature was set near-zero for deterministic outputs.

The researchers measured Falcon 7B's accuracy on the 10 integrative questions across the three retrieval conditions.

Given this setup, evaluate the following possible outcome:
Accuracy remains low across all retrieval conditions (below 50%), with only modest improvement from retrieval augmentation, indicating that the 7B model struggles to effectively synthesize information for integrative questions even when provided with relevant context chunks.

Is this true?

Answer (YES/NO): NO